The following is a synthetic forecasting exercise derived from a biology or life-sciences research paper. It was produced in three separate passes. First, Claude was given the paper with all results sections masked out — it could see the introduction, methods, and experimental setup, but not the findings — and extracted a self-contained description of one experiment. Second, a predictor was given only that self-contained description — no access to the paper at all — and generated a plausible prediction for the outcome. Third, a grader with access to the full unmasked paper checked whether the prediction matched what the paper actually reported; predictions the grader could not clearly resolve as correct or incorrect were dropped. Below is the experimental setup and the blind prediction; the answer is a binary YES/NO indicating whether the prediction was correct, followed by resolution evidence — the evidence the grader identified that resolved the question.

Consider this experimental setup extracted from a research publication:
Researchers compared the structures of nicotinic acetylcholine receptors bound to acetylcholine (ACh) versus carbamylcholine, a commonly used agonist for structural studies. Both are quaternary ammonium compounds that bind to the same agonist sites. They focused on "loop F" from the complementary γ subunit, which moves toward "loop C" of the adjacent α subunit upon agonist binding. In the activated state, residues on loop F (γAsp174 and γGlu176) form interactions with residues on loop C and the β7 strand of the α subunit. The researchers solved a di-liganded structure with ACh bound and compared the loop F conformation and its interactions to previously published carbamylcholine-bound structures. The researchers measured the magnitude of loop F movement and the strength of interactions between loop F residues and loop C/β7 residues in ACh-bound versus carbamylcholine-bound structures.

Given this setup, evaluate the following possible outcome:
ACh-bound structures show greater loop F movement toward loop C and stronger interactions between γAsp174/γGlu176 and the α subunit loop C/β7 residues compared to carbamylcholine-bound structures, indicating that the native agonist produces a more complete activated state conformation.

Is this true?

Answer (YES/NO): YES